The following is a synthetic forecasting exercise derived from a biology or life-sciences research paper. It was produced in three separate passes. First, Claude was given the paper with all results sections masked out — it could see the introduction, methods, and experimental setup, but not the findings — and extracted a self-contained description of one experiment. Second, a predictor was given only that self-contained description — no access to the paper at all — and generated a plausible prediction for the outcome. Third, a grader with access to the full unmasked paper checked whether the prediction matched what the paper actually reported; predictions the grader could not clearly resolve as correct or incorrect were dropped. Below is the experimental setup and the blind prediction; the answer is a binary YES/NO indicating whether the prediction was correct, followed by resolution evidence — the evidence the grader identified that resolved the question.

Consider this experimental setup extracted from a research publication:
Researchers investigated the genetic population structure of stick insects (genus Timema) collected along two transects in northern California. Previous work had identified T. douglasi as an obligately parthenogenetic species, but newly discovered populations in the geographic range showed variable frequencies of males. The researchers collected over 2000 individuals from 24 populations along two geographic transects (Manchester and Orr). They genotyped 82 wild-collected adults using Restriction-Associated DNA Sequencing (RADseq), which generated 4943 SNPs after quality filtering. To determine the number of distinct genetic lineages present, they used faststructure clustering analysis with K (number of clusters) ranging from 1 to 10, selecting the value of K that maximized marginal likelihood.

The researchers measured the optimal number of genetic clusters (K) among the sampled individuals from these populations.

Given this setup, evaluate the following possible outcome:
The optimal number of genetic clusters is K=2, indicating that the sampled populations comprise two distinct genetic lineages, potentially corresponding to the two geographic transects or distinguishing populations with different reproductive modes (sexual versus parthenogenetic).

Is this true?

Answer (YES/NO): NO